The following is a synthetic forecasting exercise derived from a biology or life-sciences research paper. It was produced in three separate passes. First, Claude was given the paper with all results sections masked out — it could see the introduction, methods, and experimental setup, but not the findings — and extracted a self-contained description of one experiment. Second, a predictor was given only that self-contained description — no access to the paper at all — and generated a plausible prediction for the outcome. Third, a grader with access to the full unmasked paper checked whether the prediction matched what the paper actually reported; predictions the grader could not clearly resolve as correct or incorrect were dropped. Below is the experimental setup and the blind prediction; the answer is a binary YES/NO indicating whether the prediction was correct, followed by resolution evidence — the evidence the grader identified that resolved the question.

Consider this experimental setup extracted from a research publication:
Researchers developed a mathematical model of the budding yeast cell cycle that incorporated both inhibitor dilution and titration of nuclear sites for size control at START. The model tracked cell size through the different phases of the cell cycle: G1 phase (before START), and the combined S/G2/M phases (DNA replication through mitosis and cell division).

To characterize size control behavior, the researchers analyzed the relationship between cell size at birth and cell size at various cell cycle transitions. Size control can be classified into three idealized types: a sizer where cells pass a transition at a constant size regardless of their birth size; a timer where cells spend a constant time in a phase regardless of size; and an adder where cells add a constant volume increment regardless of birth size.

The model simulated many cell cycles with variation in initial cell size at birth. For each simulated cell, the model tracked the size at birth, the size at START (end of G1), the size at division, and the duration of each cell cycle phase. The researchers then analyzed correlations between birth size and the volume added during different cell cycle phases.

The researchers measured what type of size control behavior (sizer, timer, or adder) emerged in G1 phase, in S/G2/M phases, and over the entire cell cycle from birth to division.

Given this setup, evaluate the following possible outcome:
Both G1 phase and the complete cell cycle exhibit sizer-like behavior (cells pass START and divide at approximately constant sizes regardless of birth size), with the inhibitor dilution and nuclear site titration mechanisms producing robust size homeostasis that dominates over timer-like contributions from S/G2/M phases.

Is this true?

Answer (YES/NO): NO